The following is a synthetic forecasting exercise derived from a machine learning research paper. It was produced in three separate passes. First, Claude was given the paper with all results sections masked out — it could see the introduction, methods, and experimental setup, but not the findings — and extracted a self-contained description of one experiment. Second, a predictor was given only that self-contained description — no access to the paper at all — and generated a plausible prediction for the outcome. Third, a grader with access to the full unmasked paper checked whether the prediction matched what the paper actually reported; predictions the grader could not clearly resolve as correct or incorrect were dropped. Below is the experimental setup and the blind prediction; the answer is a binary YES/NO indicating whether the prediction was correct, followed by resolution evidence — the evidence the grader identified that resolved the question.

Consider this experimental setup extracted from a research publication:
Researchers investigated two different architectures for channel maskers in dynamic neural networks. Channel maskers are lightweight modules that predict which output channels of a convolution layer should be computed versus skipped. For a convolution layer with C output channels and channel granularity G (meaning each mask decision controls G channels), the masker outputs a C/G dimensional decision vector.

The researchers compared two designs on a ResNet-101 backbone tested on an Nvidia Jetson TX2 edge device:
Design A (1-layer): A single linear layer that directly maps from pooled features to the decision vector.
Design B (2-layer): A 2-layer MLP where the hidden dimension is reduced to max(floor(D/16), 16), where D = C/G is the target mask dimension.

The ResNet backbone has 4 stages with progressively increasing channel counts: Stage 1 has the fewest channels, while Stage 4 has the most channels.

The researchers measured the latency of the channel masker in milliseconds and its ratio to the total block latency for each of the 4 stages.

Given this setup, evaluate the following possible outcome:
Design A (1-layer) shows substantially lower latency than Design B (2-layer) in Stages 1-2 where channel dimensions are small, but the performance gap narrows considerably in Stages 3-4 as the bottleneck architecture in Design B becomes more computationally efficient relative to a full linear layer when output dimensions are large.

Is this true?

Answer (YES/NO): NO